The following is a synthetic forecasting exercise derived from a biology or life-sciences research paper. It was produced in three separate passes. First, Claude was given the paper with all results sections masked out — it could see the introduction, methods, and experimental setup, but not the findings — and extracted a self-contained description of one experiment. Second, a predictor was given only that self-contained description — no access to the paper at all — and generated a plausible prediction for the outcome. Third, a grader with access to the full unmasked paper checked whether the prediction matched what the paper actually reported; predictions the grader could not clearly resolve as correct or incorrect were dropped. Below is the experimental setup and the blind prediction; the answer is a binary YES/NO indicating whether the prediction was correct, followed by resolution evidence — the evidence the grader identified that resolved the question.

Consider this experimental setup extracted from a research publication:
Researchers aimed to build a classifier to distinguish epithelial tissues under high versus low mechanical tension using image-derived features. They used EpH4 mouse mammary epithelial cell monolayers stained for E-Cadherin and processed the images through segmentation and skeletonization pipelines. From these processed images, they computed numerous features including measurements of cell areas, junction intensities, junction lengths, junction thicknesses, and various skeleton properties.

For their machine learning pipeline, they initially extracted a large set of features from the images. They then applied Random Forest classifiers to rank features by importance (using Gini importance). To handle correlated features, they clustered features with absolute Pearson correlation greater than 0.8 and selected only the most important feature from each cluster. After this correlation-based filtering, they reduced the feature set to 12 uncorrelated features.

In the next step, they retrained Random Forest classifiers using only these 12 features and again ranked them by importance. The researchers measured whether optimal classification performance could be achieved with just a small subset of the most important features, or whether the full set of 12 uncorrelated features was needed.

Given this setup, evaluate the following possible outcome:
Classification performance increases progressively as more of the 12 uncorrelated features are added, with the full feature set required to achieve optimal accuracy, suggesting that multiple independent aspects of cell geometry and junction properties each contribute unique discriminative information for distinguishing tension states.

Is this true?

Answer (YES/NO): NO